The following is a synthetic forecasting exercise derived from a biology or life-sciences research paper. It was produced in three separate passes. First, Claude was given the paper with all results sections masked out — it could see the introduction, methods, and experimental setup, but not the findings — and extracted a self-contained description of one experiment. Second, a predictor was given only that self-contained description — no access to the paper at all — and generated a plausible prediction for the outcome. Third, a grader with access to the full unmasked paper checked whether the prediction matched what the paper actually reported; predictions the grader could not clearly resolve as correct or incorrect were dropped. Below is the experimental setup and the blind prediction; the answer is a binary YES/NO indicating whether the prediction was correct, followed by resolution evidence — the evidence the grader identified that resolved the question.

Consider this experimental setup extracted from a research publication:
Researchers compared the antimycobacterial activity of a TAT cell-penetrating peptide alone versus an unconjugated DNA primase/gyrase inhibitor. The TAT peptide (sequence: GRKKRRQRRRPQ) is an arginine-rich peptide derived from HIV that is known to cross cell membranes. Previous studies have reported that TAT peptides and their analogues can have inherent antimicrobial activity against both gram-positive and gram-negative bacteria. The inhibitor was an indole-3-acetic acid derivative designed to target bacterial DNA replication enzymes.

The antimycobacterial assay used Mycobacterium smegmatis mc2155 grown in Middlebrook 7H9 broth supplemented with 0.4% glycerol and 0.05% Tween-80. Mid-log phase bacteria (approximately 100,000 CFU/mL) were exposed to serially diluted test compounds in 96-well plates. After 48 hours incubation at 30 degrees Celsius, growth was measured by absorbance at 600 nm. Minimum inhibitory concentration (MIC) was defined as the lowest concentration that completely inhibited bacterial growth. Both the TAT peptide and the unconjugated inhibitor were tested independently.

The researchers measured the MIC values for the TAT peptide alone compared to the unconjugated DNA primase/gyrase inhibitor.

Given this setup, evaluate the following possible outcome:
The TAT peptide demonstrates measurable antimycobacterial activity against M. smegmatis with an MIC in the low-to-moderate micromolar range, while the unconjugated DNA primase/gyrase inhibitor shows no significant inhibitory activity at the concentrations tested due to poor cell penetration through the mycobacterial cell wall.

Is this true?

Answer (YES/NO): NO